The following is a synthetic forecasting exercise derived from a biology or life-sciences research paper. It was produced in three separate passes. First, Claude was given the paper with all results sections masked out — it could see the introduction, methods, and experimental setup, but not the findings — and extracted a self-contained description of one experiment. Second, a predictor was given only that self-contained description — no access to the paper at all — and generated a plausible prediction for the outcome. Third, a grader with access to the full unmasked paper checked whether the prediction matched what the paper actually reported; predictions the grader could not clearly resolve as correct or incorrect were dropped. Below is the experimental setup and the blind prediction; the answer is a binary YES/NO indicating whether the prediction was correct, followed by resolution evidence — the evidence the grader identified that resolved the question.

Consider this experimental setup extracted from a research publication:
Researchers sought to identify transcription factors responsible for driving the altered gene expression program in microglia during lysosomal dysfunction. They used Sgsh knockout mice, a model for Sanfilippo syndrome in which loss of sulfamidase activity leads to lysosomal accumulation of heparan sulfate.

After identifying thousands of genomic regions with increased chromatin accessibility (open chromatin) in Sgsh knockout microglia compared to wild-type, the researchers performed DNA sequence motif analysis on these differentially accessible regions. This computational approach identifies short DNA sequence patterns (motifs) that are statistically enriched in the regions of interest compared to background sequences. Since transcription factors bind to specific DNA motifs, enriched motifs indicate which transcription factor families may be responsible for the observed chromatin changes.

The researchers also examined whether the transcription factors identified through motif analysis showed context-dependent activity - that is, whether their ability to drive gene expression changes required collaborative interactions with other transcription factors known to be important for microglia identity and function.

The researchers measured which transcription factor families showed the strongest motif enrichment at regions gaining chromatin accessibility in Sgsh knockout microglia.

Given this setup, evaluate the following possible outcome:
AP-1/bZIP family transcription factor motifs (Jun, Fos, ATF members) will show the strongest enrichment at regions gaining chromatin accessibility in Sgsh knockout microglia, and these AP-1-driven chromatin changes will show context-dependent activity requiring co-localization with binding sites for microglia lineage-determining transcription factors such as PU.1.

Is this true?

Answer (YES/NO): NO